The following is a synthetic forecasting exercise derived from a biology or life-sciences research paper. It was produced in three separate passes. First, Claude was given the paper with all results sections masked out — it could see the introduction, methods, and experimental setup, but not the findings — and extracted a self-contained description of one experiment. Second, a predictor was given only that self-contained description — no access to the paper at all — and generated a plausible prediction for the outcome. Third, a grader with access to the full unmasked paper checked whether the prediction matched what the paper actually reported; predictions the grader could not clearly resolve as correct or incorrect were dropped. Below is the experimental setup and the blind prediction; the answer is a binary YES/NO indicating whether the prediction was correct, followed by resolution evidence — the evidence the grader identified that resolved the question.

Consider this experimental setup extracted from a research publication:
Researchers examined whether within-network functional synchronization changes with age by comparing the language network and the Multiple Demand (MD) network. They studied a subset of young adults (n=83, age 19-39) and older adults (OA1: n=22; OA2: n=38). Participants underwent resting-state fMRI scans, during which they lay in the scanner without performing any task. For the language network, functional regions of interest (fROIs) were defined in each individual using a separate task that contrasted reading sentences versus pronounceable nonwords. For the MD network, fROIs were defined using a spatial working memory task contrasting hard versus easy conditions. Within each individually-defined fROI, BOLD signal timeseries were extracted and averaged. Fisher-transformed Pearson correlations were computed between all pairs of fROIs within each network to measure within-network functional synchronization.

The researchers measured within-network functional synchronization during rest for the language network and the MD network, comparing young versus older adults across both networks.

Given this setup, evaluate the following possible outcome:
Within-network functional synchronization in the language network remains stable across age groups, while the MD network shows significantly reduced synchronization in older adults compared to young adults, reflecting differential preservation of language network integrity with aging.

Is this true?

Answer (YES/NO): YES